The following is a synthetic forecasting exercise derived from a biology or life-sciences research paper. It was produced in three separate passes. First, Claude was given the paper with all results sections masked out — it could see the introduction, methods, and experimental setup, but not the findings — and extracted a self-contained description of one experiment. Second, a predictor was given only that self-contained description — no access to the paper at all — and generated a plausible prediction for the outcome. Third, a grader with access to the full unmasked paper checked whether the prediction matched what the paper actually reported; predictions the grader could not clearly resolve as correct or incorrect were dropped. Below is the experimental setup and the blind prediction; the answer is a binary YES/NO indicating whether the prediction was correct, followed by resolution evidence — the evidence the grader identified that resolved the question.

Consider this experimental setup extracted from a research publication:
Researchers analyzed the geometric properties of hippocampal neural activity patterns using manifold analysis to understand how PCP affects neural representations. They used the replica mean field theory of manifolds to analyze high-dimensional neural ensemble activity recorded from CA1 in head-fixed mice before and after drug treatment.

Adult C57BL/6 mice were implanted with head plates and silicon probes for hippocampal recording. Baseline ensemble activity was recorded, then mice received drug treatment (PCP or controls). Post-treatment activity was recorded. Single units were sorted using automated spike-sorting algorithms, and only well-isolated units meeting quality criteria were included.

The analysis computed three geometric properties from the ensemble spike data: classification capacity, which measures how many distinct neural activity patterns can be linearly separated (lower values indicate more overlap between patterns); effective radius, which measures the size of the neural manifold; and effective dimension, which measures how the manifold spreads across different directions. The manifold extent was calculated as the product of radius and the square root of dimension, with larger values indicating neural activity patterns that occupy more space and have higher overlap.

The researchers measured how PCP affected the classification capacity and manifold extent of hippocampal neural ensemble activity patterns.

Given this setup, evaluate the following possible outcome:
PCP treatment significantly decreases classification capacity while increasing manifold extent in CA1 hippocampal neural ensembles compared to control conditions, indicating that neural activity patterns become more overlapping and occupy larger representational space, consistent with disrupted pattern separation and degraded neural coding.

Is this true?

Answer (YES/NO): NO